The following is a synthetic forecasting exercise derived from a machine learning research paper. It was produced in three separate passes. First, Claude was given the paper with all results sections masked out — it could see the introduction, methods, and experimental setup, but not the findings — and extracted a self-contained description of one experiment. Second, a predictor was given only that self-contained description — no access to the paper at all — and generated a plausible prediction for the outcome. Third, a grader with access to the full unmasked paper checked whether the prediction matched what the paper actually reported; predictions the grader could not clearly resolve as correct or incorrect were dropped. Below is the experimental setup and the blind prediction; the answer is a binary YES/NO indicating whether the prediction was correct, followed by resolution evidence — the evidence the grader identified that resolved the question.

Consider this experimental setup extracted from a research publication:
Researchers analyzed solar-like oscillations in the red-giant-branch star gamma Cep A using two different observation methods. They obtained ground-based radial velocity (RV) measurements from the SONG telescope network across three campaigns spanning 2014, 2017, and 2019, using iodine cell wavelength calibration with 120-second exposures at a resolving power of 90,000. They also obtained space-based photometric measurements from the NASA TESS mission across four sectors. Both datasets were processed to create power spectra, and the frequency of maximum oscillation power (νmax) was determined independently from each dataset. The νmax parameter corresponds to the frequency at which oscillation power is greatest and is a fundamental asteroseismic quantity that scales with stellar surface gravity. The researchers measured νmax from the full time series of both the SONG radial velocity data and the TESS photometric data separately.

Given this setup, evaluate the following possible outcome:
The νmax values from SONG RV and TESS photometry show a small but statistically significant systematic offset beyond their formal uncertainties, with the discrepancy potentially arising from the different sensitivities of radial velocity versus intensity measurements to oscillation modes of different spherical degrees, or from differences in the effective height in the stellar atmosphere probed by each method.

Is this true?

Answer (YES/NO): YES